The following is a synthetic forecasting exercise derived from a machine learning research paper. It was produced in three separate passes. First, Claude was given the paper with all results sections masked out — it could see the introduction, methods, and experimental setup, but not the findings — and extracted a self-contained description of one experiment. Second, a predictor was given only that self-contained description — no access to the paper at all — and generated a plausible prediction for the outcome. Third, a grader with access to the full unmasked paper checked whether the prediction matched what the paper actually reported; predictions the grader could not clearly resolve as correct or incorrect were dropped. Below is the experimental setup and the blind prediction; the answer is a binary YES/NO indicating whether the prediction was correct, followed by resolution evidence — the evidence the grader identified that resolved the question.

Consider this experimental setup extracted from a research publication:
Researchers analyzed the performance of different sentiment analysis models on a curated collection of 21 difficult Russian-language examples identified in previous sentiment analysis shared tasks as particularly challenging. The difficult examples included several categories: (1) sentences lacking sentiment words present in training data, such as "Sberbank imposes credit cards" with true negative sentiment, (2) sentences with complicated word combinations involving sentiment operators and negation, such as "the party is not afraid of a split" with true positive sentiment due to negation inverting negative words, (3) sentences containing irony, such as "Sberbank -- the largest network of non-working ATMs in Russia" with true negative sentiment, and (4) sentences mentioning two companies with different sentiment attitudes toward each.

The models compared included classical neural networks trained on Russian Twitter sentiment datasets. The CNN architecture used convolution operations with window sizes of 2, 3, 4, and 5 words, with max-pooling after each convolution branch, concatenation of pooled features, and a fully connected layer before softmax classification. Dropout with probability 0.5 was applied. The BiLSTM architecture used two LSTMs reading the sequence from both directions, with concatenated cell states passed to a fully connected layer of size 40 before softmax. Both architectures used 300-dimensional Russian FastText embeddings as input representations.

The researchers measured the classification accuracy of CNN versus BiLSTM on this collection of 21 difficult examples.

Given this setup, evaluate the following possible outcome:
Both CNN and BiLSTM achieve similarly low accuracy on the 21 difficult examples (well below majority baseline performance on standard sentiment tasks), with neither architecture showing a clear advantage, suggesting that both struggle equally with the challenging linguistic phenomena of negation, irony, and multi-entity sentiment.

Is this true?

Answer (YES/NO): NO